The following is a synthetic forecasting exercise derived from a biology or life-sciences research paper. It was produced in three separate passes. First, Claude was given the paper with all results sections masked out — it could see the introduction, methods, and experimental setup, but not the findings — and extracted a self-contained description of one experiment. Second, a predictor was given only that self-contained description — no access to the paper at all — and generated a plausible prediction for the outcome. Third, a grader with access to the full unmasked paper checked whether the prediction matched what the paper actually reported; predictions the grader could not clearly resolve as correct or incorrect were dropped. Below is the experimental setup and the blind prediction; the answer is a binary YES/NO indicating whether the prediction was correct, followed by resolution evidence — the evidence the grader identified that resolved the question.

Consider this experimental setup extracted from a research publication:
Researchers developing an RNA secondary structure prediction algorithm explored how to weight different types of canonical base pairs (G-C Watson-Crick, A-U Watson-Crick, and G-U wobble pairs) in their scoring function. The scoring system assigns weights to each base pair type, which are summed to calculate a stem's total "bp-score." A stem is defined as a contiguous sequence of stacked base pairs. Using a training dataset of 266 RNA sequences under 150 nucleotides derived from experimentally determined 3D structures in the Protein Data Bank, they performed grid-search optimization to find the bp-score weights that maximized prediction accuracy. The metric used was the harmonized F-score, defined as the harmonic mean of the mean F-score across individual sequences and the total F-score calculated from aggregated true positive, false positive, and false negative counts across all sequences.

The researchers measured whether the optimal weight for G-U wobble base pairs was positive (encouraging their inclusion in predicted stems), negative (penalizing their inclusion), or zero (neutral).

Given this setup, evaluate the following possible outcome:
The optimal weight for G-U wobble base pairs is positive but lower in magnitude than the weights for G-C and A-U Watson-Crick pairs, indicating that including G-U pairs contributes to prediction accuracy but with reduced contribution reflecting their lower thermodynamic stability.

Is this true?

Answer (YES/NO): NO